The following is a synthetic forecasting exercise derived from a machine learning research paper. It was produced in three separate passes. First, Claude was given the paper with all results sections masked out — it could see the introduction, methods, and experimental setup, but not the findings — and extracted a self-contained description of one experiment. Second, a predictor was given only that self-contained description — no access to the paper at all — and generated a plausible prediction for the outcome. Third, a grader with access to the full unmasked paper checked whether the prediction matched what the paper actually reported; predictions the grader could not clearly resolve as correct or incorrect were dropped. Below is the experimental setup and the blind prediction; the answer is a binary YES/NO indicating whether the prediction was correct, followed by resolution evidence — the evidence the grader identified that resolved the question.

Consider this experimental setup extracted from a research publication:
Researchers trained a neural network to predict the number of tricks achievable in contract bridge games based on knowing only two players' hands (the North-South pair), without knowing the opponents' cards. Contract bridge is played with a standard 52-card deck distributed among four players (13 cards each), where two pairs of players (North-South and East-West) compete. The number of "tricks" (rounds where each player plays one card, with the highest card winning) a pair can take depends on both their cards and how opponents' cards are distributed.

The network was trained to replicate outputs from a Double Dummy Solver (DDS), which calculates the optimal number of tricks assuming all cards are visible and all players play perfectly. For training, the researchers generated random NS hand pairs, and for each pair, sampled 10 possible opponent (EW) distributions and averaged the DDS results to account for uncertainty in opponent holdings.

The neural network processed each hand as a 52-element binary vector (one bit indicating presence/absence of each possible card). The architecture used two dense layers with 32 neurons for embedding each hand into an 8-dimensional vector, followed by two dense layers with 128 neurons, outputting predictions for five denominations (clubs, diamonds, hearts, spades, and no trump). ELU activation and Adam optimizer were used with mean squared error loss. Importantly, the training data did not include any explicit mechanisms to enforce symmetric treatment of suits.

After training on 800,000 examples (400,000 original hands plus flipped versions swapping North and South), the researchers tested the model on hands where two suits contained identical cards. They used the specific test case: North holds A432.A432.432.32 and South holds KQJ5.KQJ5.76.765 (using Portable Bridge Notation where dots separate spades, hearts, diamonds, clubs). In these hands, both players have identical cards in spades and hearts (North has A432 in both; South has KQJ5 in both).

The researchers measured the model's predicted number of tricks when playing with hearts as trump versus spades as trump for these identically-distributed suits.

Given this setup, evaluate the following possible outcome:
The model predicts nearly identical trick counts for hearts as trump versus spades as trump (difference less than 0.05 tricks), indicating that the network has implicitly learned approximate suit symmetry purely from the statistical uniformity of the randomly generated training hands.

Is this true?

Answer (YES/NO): NO